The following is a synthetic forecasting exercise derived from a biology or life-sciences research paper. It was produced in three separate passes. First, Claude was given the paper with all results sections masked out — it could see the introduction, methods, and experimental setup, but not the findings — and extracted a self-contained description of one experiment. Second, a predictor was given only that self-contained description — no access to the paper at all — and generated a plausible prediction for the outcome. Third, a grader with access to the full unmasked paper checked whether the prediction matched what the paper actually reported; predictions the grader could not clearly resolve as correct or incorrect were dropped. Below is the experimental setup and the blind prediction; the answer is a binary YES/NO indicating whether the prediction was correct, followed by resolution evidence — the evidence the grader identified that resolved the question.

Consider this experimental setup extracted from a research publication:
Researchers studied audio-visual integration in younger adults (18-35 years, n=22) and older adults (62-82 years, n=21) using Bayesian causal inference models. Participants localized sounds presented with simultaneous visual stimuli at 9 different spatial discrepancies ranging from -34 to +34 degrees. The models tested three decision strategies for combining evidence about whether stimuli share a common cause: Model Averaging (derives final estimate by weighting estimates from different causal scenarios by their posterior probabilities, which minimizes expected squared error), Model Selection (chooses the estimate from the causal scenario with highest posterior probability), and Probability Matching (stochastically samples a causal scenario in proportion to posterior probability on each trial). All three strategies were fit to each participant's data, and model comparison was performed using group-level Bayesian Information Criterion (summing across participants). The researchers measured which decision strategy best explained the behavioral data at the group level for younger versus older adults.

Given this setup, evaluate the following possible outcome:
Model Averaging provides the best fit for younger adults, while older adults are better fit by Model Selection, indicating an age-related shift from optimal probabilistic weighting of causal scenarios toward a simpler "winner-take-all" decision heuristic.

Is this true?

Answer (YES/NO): NO